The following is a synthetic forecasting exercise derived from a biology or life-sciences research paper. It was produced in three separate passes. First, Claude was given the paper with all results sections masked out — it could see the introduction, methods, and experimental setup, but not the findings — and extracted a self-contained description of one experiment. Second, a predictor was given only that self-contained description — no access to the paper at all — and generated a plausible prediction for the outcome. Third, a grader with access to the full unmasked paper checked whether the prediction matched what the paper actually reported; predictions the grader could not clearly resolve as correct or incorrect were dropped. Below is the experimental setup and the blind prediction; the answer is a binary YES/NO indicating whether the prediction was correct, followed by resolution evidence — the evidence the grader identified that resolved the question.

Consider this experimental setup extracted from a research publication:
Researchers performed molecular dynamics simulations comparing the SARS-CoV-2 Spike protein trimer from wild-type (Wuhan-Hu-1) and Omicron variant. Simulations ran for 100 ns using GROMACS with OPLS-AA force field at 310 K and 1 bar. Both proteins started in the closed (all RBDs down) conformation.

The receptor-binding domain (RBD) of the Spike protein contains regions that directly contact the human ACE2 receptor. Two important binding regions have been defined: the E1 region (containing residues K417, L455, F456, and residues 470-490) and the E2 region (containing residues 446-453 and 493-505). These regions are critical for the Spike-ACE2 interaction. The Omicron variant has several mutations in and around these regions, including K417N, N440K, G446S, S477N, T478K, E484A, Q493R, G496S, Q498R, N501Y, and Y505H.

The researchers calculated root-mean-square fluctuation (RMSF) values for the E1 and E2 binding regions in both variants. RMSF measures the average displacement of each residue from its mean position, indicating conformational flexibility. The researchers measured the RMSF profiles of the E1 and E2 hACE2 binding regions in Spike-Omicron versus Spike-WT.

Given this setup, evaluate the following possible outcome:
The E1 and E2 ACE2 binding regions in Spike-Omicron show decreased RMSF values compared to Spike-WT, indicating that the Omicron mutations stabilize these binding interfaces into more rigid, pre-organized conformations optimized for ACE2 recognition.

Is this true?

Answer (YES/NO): NO